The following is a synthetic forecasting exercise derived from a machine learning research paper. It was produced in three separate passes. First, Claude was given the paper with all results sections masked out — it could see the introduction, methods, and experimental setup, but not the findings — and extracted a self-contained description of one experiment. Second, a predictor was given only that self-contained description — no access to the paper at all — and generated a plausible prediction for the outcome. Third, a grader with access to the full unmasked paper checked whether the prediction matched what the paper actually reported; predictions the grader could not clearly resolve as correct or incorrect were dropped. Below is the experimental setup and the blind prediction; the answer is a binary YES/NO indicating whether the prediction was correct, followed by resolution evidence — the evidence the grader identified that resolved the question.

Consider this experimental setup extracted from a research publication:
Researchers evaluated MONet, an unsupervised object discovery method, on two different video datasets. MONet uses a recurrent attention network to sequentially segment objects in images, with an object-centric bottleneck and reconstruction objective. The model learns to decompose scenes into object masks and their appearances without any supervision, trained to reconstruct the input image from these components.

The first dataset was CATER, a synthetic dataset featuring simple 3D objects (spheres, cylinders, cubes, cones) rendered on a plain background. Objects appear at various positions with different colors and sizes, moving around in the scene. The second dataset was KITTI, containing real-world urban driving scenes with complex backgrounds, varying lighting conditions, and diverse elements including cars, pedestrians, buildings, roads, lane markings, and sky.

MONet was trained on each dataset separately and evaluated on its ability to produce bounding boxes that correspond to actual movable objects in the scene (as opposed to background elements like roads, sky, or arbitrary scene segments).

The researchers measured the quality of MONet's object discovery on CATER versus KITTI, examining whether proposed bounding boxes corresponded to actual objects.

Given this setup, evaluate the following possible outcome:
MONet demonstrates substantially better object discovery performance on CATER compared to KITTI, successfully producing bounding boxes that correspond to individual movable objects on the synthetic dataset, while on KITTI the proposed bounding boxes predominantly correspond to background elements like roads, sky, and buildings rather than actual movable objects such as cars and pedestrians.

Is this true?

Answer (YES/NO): YES